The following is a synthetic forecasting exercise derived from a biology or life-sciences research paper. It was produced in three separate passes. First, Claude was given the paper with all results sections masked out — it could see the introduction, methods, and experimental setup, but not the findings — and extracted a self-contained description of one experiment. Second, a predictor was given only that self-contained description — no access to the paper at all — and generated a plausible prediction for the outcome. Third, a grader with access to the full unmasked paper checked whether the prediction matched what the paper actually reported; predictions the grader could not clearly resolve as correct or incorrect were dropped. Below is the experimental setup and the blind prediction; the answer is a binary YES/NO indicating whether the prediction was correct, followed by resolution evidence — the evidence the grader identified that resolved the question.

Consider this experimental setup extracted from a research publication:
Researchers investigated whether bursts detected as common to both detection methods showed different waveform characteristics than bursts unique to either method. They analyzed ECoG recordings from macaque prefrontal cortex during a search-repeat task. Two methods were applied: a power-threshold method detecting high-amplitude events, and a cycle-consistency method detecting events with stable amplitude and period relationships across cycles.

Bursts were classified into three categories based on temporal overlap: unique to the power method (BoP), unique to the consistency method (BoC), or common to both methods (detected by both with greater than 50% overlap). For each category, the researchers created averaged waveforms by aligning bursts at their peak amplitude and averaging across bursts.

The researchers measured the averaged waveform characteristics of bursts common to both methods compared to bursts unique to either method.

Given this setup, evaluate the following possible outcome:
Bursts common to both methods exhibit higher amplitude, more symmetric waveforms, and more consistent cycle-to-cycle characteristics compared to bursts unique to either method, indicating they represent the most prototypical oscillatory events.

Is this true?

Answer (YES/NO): NO